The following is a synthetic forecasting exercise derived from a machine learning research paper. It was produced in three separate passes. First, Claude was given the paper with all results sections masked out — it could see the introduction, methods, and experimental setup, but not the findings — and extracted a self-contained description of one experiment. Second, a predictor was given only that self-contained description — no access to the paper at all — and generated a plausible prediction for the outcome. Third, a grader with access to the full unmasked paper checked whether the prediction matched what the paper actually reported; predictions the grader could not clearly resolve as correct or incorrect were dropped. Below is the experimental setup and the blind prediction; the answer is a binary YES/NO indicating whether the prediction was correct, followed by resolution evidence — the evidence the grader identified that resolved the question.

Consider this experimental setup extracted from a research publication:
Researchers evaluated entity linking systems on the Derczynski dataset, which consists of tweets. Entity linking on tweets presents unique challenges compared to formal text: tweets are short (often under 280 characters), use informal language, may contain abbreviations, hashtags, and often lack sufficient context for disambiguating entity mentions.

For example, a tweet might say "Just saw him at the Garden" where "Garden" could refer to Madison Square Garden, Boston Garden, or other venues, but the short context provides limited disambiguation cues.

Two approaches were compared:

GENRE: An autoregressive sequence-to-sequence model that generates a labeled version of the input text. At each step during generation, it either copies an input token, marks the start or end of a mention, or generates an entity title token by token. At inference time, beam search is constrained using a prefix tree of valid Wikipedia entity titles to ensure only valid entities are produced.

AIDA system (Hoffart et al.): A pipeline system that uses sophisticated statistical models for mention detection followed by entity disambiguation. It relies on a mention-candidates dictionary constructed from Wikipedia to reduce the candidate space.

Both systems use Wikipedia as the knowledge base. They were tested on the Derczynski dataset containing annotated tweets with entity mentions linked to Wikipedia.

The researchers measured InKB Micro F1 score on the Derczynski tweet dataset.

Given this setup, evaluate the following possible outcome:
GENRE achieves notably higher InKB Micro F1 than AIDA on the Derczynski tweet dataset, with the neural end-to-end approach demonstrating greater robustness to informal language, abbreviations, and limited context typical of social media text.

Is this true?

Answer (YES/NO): YES